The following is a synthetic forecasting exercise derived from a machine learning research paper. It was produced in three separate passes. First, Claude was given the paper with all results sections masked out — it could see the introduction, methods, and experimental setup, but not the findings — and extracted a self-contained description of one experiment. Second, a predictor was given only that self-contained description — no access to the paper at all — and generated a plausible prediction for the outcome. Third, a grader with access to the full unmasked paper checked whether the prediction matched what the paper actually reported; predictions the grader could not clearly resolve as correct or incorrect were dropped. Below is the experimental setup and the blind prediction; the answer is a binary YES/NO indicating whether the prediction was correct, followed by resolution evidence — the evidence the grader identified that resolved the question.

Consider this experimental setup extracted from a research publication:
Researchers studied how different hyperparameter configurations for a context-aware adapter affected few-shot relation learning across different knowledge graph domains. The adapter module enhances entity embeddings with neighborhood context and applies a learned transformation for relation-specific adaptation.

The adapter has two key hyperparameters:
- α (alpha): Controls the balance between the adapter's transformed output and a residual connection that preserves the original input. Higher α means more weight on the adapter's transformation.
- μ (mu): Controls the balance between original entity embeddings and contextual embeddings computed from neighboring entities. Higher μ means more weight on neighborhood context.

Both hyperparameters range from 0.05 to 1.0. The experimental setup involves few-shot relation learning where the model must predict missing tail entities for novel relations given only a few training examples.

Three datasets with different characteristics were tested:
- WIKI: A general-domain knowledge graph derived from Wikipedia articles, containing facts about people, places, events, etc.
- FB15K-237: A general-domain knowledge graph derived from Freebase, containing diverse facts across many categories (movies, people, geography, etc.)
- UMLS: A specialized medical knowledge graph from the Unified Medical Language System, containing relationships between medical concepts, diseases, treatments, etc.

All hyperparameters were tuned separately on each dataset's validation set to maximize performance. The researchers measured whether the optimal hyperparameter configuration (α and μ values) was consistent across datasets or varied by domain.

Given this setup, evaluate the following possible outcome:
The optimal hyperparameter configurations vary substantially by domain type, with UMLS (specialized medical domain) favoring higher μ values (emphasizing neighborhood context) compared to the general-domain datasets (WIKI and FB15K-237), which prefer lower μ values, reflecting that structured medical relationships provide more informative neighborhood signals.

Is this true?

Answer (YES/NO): YES